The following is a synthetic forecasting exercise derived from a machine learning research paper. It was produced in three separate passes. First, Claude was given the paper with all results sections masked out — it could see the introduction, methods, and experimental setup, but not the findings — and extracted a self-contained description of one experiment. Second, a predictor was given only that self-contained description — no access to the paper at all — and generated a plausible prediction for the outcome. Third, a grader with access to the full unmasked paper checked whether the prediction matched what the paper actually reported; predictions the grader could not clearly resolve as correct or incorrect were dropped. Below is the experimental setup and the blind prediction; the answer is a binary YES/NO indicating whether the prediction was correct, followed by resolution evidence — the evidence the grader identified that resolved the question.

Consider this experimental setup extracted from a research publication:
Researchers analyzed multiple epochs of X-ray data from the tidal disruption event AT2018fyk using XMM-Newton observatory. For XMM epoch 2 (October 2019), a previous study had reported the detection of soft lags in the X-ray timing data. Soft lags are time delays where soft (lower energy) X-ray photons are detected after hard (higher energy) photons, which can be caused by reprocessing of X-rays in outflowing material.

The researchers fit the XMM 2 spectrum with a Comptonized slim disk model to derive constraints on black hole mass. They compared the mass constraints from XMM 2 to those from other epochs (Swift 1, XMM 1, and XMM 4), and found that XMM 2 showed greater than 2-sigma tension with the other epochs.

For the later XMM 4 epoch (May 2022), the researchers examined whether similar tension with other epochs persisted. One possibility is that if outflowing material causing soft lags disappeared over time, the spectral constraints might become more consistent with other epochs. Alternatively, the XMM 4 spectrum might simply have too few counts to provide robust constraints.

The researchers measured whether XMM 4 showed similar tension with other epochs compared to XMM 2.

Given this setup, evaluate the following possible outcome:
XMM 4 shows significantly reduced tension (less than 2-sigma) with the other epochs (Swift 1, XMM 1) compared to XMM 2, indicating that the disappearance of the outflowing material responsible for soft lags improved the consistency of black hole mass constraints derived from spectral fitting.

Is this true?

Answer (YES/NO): NO